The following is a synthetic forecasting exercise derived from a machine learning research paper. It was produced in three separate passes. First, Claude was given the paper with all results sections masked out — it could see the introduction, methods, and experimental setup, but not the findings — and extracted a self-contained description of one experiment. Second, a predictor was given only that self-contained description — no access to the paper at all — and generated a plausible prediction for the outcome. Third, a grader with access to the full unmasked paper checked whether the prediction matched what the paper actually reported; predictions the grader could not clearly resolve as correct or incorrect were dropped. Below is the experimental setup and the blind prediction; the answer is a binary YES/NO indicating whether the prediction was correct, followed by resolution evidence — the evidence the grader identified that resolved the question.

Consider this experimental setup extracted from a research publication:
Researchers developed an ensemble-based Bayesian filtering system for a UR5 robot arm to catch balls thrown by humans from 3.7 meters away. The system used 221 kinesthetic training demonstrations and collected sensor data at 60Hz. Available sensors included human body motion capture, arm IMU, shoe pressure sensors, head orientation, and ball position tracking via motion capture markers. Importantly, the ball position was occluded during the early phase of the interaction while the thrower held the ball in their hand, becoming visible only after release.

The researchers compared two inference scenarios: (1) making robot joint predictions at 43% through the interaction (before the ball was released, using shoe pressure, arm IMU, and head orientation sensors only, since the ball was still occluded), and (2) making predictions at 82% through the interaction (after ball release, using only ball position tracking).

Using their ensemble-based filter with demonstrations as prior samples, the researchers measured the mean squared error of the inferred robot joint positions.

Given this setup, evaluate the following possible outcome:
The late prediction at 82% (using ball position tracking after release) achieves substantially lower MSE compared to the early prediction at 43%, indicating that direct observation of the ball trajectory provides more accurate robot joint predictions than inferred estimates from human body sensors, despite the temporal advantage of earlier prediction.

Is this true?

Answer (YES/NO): YES